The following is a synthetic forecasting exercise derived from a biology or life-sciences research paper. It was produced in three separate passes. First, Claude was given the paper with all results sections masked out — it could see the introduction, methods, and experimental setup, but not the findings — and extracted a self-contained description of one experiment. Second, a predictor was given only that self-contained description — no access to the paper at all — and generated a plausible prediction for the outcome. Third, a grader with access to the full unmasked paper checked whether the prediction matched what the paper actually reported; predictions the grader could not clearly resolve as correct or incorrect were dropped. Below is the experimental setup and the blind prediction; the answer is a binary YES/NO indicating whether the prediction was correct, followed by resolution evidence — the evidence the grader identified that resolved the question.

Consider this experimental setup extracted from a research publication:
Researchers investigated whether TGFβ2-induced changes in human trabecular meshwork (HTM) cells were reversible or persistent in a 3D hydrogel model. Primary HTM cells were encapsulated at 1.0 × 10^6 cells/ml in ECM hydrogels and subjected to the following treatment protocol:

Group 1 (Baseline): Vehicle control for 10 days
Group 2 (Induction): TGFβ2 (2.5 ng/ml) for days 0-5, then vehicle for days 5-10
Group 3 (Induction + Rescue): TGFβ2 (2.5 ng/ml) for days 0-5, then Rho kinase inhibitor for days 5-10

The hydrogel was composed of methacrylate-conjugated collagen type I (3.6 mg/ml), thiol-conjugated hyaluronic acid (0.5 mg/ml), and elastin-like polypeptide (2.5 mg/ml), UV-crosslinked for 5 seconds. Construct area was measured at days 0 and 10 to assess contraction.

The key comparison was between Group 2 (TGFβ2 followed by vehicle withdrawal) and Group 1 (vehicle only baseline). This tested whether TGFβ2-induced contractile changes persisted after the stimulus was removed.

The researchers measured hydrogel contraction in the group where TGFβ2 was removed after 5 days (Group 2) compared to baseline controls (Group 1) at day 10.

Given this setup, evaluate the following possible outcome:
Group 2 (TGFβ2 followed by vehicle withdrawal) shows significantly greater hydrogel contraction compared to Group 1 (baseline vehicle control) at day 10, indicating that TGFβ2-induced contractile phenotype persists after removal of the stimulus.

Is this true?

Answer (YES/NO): YES